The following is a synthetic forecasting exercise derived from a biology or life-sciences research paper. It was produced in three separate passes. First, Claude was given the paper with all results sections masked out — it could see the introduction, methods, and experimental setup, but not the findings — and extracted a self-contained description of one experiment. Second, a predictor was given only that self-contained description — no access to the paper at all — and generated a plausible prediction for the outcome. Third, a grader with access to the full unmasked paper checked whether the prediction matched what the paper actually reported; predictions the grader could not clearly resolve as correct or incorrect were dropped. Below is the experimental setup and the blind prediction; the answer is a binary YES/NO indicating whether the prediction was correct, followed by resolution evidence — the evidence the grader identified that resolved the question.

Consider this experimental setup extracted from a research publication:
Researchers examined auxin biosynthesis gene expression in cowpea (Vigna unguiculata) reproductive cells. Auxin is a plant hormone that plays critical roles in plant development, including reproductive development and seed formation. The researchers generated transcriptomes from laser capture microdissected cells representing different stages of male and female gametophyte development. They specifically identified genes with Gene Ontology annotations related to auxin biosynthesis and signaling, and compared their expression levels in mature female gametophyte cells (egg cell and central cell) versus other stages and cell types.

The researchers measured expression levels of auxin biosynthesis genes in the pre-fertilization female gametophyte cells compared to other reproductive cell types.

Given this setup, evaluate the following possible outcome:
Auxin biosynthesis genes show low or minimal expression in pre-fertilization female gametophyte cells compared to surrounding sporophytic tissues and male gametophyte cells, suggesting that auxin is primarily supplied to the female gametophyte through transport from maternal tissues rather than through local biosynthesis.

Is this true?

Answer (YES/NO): YES